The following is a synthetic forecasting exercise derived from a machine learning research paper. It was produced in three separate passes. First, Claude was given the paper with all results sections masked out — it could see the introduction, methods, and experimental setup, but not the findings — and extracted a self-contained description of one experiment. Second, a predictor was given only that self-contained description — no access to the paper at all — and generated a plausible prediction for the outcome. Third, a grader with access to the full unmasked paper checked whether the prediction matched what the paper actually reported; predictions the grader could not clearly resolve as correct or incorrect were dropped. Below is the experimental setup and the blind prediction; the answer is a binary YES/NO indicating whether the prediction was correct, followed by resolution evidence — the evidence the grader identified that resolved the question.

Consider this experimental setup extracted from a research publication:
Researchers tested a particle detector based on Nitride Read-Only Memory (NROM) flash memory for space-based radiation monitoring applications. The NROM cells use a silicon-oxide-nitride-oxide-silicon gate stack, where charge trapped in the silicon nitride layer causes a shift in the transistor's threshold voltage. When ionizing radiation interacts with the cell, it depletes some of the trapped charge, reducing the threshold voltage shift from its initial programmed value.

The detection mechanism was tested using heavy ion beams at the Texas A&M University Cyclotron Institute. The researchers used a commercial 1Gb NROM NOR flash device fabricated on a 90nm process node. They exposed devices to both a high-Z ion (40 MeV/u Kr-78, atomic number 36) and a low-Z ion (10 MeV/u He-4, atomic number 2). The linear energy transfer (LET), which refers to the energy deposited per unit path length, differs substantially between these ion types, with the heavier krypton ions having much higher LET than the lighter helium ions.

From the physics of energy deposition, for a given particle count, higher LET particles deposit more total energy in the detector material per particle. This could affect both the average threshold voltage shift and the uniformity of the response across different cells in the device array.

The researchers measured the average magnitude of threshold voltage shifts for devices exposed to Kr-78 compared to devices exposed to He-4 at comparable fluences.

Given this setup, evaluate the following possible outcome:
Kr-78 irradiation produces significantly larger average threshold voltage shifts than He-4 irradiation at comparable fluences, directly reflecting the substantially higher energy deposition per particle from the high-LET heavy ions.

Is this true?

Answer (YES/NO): YES